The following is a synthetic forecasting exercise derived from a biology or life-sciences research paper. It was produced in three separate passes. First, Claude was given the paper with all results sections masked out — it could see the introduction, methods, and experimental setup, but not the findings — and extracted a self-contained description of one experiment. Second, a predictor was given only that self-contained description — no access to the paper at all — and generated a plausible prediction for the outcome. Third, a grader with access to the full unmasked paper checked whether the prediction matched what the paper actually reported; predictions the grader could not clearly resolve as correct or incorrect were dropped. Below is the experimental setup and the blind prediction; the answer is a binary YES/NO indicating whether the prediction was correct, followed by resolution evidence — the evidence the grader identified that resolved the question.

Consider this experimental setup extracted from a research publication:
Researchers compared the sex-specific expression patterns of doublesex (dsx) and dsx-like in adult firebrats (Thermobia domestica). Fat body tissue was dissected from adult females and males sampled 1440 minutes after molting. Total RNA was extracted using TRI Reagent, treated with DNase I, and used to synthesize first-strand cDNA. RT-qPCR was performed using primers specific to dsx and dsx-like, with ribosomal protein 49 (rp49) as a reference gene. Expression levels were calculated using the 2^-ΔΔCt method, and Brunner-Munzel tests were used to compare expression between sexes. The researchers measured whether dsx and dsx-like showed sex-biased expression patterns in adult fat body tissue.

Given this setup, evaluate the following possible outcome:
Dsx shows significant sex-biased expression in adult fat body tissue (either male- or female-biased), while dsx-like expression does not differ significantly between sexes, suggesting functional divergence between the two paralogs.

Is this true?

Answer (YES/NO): NO